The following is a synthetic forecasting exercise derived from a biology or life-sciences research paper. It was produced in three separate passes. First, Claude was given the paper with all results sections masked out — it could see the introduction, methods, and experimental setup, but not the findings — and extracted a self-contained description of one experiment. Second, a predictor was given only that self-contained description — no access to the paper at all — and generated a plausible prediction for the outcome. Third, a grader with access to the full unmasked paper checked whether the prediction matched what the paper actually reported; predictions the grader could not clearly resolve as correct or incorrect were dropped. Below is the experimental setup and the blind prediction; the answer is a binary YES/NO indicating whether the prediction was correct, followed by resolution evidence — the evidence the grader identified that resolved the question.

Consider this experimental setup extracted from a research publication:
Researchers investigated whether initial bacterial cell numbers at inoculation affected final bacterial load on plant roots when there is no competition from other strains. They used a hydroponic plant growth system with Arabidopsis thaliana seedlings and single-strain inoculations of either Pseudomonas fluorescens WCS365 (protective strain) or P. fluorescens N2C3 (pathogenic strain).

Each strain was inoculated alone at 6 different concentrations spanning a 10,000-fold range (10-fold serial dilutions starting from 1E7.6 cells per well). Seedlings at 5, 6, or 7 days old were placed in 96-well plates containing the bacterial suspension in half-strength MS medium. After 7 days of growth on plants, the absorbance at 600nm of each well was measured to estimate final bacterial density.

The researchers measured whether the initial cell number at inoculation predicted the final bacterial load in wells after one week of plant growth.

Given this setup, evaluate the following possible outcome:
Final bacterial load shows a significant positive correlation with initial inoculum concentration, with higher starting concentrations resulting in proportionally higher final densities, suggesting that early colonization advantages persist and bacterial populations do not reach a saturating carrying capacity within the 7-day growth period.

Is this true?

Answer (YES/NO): NO